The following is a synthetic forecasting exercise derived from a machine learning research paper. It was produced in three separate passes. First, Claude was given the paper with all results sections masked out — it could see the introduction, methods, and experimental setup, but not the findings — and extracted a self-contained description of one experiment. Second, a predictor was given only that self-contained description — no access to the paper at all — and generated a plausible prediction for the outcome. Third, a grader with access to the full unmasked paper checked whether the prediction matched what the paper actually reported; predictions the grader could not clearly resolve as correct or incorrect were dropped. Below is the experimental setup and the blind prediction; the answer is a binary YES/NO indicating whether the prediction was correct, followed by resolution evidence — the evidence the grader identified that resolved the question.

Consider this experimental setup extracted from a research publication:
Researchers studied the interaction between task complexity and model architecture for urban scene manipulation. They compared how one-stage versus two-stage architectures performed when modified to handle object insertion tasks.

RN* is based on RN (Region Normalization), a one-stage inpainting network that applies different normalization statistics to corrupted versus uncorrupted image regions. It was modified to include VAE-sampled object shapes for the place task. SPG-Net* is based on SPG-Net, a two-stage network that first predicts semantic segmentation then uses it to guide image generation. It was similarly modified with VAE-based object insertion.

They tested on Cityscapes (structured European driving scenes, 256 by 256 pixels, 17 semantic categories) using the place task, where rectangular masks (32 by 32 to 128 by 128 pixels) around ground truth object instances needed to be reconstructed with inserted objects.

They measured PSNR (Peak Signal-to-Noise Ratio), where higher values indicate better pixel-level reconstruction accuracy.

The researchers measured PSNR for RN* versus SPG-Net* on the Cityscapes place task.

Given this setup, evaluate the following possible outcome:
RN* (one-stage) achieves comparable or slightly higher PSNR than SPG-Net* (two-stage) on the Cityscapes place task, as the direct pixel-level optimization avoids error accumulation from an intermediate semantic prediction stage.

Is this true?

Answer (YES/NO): YES